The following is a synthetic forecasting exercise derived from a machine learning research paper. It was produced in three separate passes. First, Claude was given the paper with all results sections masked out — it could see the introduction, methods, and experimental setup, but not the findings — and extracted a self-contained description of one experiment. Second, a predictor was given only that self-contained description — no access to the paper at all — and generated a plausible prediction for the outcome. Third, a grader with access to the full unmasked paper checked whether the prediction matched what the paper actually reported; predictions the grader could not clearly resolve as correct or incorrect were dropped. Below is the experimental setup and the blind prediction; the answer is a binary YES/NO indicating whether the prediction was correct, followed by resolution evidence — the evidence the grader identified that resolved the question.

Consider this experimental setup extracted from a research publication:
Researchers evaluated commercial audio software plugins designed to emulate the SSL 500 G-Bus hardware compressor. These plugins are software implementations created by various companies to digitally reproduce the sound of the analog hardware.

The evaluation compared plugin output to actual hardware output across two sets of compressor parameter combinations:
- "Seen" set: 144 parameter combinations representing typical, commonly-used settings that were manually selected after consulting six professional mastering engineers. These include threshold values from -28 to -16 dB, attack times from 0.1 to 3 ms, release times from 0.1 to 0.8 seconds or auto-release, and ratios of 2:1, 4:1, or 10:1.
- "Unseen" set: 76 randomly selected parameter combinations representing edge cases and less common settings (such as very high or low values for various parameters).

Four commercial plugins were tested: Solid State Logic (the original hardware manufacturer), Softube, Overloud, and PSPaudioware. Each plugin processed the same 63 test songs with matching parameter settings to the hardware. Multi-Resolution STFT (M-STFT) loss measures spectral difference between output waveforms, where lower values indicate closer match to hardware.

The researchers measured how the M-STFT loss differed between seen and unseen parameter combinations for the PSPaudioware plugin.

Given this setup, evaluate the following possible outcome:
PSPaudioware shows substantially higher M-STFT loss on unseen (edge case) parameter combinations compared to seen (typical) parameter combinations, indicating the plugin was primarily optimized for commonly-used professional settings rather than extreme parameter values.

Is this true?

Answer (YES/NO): NO